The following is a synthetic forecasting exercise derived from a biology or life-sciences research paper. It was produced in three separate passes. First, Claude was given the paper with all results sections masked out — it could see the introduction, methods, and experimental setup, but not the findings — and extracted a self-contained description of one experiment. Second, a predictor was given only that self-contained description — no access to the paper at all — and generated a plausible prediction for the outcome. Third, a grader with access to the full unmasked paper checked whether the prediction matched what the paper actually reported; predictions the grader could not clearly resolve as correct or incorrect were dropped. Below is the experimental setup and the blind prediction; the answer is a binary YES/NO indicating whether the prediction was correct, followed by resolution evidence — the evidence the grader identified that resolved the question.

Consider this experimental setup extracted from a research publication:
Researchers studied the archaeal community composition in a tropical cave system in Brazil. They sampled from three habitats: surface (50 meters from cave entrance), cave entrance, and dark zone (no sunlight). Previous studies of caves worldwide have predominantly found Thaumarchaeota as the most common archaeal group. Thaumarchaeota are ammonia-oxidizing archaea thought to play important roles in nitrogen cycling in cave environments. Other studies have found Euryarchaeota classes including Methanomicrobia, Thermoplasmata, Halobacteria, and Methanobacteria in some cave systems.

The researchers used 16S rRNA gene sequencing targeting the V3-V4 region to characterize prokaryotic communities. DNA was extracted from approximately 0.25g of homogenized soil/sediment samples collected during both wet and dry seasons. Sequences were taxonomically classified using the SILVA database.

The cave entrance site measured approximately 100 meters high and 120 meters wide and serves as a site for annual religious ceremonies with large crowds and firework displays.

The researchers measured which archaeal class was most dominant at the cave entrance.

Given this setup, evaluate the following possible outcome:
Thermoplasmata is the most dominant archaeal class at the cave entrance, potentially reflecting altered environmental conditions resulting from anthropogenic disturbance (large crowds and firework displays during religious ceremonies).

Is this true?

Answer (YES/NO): NO